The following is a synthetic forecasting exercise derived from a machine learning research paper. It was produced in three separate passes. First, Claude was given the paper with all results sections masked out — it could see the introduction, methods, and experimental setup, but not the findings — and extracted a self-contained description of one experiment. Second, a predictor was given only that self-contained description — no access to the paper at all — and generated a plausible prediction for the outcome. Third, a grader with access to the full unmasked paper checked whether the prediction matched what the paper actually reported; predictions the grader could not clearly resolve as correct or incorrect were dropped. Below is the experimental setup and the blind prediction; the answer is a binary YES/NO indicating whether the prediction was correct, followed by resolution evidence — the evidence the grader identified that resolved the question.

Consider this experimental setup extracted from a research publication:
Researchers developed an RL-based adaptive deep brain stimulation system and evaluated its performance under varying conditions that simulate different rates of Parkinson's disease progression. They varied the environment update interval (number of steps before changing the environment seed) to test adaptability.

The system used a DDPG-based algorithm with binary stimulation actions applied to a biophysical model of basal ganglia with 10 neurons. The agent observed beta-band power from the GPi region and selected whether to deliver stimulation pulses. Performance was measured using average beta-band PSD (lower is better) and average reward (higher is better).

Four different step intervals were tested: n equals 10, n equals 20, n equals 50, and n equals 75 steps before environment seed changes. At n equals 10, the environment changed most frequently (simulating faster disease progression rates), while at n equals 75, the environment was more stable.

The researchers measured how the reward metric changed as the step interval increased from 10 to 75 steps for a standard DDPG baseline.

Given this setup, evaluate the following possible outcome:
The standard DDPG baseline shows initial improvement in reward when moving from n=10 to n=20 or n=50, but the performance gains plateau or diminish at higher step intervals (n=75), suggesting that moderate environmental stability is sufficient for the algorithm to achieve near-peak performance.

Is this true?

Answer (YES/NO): NO